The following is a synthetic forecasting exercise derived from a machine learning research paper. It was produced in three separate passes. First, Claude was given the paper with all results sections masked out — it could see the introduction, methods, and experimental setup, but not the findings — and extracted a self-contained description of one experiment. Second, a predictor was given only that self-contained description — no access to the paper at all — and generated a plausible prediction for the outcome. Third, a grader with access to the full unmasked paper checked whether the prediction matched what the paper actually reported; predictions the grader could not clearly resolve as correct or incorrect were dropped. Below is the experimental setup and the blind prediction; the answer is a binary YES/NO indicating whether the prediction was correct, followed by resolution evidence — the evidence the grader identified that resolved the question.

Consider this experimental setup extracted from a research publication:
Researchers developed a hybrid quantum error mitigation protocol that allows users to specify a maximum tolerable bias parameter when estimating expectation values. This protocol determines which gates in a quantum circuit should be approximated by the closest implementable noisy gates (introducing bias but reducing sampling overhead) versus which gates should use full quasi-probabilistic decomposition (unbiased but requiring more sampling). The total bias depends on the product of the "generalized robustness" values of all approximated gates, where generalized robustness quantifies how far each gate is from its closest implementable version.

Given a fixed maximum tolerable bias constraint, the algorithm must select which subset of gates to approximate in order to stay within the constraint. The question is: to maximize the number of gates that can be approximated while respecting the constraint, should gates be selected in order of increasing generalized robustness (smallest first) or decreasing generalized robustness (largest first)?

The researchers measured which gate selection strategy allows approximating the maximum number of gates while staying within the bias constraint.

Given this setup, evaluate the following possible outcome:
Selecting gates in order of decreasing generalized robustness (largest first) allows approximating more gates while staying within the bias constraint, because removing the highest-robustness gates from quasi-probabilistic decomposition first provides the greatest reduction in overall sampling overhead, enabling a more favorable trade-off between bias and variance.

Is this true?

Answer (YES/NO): NO